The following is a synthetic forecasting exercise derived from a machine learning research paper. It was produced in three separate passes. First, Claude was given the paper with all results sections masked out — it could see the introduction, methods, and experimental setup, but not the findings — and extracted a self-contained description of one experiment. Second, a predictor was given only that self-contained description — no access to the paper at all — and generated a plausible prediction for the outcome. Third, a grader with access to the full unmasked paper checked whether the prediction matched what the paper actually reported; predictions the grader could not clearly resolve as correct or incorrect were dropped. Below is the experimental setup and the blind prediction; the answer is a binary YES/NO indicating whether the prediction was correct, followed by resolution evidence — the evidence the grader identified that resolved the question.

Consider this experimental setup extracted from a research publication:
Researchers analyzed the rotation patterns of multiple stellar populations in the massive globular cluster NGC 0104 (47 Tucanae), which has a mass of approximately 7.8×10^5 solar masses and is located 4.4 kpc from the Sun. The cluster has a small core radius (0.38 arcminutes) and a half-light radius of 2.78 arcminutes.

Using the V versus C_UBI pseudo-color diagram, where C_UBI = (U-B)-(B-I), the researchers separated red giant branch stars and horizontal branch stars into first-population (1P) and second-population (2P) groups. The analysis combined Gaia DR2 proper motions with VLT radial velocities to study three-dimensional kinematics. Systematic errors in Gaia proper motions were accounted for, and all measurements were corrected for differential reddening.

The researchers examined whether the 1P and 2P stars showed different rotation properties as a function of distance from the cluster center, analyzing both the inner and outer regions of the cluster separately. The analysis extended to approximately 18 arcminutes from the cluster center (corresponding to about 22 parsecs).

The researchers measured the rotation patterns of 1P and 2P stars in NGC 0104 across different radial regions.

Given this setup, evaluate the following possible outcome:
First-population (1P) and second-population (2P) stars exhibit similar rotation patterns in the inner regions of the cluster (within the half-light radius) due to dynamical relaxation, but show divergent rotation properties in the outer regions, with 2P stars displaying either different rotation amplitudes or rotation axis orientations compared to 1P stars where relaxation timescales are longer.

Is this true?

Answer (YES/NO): NO